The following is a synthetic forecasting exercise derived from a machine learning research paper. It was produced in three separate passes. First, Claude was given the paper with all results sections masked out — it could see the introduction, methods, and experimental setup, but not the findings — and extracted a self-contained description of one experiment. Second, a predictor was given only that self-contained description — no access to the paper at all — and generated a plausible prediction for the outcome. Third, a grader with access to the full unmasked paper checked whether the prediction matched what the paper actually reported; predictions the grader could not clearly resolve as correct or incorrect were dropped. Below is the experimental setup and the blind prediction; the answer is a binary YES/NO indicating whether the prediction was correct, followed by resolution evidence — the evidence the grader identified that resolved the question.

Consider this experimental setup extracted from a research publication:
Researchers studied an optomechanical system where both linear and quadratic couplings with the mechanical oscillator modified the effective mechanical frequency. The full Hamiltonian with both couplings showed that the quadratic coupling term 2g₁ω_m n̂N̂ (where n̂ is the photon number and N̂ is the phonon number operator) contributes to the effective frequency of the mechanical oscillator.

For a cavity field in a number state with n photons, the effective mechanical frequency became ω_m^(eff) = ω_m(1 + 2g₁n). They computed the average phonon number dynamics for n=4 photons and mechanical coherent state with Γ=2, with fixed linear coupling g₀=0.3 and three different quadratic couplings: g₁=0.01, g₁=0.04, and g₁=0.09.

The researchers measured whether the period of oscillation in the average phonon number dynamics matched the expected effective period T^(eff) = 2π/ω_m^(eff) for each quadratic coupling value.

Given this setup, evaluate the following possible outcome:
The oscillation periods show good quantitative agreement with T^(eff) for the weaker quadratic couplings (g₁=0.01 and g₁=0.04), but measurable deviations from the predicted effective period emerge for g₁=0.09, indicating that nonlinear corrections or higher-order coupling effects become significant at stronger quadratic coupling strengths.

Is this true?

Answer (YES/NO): NO